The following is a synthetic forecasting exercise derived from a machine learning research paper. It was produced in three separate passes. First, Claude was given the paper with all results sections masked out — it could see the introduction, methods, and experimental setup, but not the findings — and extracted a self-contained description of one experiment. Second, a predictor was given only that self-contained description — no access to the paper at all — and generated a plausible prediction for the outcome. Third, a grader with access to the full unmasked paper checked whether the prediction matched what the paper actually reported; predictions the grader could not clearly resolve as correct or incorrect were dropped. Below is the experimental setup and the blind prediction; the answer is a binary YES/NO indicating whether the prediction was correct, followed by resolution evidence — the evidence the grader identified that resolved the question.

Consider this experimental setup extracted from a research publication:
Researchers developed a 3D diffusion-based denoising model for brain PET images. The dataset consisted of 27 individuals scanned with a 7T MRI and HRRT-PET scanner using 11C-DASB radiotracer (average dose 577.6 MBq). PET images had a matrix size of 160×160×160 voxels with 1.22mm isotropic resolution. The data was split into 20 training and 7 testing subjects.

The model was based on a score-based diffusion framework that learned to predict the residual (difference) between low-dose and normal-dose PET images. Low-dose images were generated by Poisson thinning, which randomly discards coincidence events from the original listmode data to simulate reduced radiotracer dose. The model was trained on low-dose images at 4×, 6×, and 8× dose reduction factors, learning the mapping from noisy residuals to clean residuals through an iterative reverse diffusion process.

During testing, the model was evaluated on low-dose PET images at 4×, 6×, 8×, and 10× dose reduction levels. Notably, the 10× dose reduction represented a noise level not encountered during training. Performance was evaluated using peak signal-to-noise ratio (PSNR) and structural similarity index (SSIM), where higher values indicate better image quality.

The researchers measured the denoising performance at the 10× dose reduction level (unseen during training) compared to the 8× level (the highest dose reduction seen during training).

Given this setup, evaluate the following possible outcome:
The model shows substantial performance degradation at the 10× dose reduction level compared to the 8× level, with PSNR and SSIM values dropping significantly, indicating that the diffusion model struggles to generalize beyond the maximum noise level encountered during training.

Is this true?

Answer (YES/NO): NO